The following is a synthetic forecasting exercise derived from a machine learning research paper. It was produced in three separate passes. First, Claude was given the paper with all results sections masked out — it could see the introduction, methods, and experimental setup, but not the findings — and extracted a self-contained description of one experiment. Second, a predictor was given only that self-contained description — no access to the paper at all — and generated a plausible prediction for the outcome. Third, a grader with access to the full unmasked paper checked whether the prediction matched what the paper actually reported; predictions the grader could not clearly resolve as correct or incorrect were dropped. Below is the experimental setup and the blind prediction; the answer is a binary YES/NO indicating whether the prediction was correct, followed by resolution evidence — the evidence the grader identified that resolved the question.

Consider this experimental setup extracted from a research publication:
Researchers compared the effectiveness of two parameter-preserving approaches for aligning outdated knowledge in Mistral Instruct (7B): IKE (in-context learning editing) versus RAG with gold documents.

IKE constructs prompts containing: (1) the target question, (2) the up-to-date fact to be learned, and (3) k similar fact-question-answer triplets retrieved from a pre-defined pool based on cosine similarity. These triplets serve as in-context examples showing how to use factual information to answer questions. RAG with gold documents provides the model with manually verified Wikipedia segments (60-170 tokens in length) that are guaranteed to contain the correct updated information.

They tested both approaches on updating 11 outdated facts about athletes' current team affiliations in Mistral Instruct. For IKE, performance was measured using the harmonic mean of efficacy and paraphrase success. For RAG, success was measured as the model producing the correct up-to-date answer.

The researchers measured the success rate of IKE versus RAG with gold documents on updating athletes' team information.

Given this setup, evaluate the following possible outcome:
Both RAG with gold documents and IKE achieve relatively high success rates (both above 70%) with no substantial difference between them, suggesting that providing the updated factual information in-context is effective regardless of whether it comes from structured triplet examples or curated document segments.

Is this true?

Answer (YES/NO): NO